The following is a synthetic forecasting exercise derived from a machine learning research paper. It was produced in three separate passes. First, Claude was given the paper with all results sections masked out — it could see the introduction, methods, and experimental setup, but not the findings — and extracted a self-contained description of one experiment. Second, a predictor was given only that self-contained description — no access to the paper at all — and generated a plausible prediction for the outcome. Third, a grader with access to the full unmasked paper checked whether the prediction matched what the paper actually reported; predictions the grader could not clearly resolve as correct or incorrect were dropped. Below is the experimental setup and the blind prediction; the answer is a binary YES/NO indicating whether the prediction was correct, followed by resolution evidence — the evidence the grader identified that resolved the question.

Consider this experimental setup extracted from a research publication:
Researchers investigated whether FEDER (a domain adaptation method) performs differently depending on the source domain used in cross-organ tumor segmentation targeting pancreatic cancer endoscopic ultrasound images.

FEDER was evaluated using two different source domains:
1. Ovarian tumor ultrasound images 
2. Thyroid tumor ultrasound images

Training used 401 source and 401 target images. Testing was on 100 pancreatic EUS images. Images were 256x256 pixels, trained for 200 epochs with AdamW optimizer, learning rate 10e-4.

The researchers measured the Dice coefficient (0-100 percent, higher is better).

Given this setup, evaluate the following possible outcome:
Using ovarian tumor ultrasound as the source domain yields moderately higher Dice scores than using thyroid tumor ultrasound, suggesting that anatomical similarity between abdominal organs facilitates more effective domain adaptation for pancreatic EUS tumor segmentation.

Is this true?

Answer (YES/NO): NO